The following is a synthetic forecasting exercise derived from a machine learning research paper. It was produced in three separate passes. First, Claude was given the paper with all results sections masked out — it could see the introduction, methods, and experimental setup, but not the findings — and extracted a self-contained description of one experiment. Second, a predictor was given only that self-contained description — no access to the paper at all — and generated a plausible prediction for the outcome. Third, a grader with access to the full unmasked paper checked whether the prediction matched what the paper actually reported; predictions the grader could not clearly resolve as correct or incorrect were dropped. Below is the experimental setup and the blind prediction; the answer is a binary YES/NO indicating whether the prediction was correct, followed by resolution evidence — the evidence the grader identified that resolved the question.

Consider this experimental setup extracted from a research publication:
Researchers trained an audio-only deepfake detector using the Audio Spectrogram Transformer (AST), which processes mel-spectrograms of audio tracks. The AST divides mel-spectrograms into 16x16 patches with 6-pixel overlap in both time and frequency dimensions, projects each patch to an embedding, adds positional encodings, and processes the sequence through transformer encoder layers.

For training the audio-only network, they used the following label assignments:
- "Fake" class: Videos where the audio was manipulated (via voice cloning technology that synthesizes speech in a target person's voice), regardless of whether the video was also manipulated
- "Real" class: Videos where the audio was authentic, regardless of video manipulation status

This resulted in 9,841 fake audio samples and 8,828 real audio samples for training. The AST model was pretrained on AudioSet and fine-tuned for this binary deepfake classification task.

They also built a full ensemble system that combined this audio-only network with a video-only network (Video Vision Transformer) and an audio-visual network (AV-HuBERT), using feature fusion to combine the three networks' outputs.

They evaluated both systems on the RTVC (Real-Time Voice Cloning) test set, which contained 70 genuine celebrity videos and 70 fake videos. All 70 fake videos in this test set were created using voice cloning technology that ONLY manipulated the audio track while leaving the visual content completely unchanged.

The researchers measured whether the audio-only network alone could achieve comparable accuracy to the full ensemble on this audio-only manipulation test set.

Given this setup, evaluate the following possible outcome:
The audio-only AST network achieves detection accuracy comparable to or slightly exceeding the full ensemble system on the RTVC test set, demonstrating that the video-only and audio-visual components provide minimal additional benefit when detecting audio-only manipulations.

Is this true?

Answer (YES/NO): YES